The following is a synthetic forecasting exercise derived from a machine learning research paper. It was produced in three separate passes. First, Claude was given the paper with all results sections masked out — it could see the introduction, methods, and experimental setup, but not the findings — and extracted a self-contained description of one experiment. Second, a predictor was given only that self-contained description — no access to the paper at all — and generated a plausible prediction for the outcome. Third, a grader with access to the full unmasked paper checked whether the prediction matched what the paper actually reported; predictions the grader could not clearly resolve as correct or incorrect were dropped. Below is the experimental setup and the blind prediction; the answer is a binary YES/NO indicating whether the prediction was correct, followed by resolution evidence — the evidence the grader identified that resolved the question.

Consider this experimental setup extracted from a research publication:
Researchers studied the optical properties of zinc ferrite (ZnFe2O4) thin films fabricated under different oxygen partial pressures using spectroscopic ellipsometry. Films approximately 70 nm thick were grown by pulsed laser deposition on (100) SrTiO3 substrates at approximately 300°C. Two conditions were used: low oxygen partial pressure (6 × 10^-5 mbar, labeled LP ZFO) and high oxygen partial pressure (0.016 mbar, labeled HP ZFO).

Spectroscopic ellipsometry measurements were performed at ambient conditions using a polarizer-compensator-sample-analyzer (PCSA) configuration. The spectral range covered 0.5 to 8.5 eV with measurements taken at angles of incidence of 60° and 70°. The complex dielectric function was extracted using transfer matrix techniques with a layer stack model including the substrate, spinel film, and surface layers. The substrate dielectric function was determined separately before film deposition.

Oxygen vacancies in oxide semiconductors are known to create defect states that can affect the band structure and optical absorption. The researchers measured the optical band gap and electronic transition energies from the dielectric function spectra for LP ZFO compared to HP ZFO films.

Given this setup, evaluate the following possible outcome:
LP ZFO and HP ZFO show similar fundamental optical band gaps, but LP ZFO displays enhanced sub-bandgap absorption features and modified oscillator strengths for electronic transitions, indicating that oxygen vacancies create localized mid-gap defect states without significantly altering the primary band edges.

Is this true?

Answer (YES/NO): YES